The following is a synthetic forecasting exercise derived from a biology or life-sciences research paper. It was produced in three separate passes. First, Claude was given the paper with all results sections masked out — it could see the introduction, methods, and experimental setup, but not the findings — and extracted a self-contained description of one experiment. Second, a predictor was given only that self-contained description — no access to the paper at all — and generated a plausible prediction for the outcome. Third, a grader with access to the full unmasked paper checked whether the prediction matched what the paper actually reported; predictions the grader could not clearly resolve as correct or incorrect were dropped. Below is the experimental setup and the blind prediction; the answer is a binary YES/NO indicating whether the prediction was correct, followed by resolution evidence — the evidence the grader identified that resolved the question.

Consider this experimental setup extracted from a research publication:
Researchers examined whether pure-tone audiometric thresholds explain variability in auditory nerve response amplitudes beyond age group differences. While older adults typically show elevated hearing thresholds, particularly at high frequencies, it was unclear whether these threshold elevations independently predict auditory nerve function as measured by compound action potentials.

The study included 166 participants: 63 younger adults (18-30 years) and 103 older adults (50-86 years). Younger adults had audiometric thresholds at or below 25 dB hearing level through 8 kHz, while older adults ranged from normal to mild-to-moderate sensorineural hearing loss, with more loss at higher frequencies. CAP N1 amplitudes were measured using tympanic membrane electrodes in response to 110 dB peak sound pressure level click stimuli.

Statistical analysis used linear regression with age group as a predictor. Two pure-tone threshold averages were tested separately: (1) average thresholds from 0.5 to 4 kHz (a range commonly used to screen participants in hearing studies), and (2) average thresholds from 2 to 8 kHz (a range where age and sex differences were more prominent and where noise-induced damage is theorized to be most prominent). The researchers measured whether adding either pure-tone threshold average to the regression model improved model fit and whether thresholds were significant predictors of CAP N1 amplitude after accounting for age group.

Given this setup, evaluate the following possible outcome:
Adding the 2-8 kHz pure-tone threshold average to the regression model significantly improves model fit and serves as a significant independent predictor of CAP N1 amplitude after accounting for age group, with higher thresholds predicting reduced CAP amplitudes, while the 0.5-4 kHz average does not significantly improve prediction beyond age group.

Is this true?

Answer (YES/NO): NO